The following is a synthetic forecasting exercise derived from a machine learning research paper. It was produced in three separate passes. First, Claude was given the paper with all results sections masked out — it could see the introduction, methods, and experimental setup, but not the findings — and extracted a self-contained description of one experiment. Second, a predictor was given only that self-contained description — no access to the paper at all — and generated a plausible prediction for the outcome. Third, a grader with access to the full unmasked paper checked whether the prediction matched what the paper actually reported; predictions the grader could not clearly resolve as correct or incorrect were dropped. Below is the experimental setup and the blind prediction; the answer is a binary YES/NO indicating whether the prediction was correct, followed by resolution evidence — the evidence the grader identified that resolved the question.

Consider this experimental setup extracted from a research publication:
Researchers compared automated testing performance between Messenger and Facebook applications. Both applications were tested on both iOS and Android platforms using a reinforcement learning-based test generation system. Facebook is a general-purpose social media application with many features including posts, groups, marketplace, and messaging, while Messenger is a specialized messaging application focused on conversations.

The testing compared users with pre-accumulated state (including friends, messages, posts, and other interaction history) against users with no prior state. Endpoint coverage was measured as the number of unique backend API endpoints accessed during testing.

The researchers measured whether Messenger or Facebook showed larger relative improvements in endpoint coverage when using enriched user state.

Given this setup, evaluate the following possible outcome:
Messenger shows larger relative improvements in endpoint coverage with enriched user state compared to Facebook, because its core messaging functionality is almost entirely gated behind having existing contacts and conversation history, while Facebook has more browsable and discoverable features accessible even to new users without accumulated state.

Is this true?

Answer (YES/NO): NO